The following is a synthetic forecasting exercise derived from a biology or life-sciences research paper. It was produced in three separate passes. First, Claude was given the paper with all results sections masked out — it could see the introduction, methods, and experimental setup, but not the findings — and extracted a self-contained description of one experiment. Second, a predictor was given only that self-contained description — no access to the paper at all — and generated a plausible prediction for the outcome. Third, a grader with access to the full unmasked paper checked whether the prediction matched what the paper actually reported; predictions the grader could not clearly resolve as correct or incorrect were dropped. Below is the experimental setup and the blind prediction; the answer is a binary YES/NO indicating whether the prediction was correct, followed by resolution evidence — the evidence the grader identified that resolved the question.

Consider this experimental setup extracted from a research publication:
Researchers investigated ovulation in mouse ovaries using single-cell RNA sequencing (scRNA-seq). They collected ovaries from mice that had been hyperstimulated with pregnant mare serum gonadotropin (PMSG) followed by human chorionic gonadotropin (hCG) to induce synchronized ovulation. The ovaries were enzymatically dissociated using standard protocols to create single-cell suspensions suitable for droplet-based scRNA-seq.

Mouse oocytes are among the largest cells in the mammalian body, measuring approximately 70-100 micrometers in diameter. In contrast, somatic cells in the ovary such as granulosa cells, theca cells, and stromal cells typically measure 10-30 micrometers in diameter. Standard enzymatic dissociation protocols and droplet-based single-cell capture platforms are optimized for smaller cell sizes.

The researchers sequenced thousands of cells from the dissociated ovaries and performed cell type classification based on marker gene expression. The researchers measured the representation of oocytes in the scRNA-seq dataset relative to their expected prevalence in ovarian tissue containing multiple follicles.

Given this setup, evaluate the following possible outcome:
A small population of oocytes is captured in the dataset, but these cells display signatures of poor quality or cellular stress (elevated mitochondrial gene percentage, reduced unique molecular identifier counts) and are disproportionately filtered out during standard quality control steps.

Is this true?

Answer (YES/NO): NO